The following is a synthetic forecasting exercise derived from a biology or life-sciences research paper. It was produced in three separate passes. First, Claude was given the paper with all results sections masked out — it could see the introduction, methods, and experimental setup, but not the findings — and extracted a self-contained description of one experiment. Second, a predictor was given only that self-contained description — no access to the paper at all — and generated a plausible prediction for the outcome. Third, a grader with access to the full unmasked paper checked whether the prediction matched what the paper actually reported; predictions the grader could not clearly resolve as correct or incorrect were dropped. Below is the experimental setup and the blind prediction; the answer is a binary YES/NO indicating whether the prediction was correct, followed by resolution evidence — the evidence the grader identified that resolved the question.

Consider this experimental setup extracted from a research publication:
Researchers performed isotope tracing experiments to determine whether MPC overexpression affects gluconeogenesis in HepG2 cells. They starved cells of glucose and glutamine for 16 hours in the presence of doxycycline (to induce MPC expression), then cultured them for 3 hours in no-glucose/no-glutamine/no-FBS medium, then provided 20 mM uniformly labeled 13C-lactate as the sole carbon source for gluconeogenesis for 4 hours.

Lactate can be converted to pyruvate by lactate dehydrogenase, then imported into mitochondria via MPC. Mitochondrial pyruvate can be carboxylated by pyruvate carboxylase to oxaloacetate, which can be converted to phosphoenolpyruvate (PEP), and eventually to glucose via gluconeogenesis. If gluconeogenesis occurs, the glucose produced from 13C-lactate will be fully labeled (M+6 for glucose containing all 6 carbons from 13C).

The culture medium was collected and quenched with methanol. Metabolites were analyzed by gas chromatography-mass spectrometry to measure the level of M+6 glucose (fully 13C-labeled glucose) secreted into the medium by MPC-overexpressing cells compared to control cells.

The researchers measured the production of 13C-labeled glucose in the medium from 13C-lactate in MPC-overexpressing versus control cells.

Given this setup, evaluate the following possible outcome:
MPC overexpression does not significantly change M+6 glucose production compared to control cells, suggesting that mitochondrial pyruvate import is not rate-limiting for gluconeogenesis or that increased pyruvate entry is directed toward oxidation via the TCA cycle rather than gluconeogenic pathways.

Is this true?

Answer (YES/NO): NO